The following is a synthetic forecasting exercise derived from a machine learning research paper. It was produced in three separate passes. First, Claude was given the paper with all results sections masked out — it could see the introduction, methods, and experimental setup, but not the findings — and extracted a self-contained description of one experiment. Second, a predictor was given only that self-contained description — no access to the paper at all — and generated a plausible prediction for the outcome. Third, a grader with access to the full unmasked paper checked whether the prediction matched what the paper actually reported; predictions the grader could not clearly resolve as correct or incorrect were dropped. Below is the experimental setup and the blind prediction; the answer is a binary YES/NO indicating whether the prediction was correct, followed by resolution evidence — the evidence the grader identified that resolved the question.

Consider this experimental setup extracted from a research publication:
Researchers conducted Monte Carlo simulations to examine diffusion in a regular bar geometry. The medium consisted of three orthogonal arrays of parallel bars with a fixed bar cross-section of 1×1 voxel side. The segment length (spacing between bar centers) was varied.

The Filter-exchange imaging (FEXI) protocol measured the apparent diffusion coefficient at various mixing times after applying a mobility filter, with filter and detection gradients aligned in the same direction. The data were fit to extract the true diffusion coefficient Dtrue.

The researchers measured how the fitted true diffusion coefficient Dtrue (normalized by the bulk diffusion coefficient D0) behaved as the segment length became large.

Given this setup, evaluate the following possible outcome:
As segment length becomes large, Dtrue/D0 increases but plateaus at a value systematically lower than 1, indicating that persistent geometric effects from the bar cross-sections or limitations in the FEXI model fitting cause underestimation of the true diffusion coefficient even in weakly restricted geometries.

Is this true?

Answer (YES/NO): NO